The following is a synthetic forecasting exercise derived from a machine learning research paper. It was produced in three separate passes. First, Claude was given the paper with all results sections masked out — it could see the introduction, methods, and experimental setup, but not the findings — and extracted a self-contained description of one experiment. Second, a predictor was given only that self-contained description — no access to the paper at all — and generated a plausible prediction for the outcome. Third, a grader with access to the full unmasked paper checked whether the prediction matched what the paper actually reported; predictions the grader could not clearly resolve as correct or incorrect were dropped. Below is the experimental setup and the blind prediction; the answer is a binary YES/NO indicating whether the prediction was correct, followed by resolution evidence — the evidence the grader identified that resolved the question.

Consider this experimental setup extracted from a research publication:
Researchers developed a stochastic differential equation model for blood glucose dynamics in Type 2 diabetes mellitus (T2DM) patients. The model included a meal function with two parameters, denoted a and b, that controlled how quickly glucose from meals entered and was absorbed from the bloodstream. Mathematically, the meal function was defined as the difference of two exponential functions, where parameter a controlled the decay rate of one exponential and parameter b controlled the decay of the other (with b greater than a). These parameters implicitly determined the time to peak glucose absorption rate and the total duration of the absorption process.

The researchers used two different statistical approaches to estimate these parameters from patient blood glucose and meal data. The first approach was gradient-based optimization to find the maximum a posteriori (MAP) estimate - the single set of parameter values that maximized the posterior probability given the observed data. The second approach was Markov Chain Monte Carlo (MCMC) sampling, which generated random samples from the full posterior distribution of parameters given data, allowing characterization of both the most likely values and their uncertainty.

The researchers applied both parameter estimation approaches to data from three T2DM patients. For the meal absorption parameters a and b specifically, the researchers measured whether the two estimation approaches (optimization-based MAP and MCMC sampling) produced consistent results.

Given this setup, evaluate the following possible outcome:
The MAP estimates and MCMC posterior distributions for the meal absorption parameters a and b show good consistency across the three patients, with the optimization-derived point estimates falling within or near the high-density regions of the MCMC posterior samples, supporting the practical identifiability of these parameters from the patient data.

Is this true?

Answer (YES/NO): NO